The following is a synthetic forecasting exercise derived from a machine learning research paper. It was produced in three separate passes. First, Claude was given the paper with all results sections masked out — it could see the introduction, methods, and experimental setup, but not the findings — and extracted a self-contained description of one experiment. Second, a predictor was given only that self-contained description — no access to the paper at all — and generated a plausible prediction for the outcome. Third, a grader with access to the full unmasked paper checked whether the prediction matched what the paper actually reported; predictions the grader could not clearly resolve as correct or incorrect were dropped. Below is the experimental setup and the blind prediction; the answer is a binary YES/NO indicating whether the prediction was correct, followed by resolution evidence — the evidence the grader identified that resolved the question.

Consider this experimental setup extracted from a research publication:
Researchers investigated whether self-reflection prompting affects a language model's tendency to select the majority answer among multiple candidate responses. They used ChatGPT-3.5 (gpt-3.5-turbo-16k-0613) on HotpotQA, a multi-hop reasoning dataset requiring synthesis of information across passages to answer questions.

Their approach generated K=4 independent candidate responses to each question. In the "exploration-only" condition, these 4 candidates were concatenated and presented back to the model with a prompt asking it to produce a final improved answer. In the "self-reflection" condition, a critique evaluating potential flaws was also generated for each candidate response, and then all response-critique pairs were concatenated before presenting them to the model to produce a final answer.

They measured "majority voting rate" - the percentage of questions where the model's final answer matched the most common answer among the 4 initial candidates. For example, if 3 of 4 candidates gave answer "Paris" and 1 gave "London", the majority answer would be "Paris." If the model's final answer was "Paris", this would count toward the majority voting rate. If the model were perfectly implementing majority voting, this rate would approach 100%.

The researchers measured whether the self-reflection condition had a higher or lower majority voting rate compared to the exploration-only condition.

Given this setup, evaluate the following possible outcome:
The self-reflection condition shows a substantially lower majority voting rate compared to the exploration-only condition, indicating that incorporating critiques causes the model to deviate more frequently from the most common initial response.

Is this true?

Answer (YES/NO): YES